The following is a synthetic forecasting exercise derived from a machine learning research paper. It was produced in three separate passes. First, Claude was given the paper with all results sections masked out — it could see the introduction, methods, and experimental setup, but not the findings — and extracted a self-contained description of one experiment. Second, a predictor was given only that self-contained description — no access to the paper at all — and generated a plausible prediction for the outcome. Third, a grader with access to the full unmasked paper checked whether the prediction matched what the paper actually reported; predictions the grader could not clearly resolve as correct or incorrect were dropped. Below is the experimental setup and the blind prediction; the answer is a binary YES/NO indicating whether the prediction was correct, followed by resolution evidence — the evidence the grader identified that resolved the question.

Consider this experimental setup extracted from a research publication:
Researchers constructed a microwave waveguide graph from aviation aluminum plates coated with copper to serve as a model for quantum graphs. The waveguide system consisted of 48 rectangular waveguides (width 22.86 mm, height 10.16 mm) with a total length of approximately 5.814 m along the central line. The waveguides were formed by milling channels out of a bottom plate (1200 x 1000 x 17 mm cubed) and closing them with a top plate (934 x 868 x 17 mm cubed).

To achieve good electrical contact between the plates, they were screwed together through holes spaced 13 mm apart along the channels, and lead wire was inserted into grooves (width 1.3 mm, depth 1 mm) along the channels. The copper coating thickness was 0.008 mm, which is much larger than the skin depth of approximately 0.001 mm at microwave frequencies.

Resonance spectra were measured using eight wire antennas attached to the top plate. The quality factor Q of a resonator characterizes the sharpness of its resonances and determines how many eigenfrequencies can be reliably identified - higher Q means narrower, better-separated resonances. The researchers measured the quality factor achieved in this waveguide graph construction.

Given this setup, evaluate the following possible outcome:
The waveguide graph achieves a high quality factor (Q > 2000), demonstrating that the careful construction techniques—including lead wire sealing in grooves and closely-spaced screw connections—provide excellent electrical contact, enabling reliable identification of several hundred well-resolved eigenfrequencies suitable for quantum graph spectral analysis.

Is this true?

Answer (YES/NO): YES